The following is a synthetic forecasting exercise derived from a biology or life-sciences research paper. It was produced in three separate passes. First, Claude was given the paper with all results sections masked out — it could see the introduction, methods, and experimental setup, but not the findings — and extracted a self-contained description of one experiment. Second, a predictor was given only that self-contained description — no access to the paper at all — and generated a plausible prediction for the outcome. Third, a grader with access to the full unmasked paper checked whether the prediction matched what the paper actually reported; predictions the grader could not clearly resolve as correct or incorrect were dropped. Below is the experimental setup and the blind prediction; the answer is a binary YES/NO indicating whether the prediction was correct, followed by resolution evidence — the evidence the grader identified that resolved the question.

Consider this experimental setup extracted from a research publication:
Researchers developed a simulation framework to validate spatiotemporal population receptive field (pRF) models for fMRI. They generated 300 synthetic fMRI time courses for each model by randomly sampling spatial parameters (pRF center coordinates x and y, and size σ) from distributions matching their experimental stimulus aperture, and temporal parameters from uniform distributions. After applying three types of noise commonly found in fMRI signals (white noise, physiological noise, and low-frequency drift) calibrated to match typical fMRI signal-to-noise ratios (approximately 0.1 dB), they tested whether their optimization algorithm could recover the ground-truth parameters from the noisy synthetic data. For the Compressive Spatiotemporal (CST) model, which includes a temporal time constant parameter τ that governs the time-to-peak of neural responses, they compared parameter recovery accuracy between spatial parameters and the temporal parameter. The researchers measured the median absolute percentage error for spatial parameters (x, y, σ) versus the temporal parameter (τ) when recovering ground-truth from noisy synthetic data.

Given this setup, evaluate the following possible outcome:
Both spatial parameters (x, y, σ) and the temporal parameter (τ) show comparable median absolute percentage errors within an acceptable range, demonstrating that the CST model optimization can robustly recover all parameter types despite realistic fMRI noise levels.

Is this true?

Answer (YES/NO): NO